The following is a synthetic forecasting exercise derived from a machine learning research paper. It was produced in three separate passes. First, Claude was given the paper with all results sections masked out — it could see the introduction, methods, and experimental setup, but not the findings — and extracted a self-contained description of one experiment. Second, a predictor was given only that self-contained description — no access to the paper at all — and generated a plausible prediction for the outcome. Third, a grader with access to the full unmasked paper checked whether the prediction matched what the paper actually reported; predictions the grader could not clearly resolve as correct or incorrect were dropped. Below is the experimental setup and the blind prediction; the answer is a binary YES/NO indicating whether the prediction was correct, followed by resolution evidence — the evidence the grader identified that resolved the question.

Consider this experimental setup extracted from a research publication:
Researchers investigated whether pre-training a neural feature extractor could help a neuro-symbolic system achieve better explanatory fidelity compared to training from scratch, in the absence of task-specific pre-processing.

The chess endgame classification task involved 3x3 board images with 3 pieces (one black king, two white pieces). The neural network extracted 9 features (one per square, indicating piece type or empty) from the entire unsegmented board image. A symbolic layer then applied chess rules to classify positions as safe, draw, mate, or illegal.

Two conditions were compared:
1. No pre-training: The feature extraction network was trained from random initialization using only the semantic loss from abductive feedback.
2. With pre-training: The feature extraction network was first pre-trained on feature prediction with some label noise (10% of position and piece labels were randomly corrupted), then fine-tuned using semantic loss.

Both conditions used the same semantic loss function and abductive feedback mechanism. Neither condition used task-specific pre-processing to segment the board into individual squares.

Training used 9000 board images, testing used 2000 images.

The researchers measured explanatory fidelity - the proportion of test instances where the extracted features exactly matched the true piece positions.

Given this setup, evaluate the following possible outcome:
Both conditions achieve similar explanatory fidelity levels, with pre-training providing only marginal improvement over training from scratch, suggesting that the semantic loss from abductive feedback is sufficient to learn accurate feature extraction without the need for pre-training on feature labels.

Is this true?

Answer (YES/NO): NO